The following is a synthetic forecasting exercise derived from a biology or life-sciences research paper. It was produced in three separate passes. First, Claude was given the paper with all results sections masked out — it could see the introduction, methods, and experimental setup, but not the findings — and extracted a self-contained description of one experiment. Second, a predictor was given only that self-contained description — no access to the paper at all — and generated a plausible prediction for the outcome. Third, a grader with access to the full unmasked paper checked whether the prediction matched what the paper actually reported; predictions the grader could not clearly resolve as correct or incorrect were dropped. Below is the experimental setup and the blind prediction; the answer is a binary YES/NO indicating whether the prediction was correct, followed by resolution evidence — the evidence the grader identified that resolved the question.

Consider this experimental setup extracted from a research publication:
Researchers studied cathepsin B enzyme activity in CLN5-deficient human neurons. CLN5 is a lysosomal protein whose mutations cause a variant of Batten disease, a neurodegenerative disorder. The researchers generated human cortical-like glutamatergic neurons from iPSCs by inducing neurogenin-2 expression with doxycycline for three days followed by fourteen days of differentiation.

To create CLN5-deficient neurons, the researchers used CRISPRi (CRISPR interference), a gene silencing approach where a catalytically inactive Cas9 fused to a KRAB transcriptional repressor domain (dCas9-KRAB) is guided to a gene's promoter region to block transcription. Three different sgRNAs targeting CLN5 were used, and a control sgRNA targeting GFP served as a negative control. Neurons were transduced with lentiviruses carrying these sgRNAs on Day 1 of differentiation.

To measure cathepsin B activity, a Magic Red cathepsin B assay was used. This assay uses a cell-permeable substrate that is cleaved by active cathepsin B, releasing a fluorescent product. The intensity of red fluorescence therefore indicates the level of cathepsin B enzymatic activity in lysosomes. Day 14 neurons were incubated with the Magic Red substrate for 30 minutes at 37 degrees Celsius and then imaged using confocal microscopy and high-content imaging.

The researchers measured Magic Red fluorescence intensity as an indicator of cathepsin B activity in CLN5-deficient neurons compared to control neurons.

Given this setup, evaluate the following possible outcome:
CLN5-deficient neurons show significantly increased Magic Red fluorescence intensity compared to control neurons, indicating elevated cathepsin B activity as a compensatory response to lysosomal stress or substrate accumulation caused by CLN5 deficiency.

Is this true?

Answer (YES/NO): NO